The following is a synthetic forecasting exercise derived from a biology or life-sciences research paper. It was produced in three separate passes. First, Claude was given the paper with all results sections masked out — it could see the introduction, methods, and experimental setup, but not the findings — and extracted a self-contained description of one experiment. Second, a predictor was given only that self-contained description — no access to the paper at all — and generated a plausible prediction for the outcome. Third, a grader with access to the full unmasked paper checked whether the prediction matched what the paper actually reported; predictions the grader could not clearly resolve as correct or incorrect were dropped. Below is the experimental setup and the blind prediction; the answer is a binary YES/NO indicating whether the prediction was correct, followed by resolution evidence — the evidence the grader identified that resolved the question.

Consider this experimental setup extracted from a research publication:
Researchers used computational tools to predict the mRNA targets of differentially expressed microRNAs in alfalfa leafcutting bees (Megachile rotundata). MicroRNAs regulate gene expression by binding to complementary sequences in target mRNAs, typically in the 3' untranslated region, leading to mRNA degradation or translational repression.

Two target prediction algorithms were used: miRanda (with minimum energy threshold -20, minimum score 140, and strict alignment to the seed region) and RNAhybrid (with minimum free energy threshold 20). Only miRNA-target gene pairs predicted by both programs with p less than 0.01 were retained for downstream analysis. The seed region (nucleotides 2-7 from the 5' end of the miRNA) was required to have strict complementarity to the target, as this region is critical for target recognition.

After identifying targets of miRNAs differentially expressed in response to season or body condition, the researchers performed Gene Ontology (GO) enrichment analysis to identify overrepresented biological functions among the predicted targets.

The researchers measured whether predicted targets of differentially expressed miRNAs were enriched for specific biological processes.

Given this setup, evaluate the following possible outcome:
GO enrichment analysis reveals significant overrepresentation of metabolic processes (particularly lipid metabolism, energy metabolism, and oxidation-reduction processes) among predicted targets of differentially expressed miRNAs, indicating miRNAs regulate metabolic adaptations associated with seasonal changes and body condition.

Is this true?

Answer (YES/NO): NO